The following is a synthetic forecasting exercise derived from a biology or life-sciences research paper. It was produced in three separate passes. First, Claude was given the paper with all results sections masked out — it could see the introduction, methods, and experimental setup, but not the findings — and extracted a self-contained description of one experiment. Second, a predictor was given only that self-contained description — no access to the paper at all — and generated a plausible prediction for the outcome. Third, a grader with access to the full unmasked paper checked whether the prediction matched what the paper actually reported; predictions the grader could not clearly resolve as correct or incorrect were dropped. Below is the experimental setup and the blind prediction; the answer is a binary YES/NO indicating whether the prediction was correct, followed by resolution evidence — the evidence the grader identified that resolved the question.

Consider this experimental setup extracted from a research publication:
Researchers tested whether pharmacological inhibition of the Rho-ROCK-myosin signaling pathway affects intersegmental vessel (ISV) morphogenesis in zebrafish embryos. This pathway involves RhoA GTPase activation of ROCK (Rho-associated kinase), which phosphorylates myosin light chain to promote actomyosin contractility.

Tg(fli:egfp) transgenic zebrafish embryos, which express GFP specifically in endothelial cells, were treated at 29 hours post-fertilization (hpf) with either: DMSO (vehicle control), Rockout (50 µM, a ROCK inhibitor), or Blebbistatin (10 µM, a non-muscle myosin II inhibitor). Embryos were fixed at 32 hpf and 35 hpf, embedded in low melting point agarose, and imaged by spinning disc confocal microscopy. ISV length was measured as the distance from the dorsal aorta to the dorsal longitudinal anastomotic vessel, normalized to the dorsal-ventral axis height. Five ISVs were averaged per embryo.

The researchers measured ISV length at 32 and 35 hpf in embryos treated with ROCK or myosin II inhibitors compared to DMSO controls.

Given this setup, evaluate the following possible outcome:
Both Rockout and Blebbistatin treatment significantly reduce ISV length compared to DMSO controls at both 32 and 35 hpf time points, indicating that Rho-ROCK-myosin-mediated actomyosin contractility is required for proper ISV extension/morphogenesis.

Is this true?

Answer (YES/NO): YES